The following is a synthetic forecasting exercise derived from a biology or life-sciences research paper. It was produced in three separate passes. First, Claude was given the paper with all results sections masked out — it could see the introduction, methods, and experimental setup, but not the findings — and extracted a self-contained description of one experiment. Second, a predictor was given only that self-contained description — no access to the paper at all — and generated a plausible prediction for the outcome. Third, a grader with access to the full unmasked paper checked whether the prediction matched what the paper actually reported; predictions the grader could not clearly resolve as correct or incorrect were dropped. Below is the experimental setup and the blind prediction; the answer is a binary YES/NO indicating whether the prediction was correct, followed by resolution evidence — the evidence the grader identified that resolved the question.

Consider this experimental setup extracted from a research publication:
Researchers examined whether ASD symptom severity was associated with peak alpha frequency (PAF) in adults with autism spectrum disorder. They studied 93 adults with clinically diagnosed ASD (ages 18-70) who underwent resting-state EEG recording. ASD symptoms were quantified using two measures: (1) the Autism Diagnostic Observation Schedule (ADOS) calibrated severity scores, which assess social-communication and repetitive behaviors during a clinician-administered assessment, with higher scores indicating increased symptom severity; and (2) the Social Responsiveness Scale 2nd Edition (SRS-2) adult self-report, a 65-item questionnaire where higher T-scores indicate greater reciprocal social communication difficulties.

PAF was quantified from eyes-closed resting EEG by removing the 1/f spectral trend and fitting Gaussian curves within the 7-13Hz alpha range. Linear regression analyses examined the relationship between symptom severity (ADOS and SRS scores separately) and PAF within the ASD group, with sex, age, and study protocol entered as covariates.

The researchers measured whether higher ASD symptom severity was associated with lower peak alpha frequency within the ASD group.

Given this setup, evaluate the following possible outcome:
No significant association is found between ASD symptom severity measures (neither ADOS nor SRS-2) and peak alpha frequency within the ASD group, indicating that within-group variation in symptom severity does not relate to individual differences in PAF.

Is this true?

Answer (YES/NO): YES